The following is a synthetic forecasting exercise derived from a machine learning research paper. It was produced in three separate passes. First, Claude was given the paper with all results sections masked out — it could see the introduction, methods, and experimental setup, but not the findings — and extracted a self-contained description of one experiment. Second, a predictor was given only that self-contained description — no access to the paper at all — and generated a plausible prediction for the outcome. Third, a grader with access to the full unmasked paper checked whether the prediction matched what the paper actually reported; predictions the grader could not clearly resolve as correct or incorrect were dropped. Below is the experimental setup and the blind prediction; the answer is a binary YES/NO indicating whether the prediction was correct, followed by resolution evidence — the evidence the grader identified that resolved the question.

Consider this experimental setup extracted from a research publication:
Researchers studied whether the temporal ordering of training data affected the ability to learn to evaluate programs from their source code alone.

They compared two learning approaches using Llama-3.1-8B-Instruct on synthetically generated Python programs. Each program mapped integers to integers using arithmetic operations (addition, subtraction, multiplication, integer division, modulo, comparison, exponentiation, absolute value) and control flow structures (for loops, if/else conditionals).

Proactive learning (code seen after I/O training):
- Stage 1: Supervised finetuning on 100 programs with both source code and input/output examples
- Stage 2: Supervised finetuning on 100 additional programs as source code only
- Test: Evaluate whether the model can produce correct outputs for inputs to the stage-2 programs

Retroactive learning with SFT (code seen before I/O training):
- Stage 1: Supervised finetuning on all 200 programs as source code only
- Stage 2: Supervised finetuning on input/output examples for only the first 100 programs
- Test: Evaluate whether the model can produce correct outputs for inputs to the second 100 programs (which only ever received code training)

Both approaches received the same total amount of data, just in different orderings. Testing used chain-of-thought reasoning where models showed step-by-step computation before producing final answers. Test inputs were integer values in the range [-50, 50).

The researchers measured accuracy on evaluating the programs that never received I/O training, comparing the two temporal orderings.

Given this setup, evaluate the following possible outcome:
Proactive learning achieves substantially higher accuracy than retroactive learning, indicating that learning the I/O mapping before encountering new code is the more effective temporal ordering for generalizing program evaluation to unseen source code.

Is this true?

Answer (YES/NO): YES